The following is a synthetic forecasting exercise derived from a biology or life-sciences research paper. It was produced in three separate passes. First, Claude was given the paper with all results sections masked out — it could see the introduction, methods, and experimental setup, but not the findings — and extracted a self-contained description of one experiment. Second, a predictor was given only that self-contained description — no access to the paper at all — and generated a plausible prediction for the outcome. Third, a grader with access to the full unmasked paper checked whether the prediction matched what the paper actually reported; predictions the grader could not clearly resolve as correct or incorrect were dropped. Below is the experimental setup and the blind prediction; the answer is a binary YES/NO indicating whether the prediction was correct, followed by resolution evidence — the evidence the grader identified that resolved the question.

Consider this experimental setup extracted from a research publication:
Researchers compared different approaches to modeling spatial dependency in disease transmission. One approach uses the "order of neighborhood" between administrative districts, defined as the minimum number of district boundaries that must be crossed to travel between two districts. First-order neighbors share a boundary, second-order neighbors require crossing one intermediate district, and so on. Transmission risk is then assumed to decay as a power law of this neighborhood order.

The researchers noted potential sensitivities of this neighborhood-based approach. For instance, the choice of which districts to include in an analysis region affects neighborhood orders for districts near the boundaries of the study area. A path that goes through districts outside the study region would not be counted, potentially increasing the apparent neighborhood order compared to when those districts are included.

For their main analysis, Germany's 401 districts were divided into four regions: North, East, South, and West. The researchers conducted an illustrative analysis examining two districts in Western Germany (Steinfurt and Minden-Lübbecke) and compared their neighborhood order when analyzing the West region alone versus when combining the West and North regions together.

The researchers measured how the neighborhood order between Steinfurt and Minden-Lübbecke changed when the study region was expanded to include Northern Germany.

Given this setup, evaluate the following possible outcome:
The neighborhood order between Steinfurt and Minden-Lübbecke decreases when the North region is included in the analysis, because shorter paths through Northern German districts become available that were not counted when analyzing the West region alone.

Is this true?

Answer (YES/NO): YES